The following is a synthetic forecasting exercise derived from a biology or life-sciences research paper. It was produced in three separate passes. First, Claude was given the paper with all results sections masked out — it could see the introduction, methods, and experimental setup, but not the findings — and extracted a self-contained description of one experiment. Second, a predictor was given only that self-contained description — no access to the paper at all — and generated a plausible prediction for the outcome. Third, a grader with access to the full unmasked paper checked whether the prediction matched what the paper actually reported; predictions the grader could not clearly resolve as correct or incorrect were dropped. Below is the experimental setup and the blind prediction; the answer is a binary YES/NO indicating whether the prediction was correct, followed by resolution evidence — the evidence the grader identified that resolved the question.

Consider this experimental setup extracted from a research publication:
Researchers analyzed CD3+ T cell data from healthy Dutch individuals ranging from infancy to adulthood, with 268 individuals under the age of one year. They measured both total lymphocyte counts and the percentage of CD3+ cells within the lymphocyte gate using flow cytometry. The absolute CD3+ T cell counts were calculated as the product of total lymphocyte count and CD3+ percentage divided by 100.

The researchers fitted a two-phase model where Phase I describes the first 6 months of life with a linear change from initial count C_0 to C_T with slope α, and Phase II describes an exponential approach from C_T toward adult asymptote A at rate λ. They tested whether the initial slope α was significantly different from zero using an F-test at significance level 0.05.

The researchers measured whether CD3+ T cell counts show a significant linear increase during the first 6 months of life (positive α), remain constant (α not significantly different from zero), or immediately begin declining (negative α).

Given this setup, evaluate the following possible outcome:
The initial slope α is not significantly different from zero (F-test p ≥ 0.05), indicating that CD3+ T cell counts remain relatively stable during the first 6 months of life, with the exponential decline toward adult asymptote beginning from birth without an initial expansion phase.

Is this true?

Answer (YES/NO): NO